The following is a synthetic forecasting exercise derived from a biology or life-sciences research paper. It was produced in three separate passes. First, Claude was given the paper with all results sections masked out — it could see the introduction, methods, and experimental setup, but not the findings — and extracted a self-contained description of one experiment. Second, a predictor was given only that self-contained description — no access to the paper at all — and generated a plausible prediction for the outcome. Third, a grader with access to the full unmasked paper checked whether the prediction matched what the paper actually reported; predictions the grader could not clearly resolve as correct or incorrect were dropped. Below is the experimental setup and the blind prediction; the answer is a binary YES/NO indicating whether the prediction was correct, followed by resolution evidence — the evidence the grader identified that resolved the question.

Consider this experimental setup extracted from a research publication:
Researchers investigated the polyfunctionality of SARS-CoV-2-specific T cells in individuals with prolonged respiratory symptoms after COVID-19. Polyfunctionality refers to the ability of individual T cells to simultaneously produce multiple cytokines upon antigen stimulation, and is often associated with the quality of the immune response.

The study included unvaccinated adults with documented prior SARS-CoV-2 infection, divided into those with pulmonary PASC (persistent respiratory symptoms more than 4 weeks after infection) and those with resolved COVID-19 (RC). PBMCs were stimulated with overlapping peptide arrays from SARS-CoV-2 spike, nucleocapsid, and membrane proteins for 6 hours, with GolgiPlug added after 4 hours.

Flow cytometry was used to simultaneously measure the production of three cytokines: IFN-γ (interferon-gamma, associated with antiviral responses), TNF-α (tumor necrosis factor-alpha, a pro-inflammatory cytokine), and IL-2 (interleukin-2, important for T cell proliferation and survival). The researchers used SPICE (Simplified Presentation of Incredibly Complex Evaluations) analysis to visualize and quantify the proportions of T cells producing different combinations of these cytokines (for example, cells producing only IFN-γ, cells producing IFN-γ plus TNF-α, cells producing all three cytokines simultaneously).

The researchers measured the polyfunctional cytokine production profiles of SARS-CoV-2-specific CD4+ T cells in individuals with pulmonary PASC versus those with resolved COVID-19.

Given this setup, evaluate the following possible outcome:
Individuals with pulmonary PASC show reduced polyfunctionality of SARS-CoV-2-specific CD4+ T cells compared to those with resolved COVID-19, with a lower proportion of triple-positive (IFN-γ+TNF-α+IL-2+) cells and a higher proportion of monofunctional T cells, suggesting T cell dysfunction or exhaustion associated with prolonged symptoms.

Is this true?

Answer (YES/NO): NO